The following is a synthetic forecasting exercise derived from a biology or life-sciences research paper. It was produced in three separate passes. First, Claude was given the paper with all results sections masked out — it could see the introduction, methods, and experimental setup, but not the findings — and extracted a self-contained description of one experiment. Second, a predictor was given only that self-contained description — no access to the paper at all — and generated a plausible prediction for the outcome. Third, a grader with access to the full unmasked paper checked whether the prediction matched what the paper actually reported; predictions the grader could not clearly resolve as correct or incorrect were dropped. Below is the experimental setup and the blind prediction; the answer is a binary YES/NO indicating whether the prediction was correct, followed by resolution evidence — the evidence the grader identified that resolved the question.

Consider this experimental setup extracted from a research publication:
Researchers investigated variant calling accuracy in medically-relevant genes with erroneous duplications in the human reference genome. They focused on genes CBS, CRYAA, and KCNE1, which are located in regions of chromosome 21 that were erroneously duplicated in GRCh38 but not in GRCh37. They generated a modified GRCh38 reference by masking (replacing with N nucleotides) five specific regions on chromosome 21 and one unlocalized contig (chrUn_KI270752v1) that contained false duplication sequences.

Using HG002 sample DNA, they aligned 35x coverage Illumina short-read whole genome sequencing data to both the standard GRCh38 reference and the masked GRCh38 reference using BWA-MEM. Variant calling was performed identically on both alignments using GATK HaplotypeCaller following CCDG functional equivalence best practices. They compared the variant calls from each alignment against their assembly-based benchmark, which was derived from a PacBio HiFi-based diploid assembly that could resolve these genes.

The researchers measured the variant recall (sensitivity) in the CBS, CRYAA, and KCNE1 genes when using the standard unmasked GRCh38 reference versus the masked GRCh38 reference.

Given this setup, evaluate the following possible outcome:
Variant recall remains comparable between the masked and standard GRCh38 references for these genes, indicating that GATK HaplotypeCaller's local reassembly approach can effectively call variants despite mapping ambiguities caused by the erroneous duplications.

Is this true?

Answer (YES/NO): NO